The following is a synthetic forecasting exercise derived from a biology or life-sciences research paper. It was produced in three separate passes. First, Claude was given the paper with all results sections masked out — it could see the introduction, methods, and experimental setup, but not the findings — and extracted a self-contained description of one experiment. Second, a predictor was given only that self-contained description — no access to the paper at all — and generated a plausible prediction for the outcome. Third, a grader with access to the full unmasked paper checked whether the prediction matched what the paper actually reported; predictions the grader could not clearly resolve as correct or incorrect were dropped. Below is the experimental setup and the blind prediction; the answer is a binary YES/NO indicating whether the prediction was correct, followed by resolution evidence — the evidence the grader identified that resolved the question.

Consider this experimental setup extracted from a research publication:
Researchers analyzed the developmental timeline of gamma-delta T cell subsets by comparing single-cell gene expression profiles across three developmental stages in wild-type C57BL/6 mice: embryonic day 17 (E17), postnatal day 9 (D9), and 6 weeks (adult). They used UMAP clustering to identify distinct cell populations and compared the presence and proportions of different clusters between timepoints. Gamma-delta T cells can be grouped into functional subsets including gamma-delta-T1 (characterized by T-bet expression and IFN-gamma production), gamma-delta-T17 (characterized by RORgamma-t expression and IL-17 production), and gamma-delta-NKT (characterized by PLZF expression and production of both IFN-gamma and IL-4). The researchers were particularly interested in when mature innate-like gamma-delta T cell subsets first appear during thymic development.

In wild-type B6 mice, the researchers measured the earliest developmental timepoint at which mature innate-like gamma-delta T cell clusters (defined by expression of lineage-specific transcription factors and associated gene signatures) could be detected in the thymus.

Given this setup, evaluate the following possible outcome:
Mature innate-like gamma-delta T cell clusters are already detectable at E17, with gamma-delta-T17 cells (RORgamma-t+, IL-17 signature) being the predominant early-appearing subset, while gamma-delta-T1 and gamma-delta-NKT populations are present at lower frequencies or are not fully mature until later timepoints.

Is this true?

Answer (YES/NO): NO